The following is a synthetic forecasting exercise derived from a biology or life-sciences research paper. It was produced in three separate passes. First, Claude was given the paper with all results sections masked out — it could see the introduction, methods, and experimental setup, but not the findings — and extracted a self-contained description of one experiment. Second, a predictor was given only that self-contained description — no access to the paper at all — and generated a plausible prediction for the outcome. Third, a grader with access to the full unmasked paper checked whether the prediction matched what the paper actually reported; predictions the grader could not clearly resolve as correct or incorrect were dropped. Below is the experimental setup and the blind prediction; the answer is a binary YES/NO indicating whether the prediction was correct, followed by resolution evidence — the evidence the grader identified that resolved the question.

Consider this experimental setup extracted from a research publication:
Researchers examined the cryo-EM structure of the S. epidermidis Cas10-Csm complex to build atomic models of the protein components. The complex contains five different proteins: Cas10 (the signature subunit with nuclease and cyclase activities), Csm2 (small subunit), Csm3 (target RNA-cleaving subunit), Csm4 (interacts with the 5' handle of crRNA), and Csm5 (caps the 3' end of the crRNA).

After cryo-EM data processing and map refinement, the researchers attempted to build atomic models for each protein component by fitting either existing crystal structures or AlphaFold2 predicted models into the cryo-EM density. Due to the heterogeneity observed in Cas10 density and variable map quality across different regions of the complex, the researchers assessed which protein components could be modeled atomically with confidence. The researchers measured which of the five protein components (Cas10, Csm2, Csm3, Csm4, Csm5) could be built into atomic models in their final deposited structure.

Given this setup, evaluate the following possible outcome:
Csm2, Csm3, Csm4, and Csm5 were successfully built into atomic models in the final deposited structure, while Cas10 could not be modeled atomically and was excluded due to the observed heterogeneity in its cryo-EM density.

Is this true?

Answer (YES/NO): YES